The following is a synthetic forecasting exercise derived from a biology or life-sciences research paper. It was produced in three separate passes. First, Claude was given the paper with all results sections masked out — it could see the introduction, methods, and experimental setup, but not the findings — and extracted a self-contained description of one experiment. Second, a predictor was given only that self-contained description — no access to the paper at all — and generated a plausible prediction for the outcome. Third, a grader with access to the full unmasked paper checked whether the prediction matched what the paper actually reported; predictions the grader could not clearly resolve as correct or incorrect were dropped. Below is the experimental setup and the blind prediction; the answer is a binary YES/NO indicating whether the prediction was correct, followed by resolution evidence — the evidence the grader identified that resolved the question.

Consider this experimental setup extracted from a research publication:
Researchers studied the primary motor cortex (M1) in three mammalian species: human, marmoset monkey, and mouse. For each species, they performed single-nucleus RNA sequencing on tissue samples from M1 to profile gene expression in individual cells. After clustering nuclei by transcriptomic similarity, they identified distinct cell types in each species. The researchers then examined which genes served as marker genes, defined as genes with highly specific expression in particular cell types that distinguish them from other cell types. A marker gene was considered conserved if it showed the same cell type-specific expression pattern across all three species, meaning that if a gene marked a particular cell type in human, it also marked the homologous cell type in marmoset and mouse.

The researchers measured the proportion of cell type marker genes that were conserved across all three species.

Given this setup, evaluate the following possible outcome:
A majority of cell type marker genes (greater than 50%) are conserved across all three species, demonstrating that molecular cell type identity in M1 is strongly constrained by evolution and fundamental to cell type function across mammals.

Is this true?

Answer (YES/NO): NO